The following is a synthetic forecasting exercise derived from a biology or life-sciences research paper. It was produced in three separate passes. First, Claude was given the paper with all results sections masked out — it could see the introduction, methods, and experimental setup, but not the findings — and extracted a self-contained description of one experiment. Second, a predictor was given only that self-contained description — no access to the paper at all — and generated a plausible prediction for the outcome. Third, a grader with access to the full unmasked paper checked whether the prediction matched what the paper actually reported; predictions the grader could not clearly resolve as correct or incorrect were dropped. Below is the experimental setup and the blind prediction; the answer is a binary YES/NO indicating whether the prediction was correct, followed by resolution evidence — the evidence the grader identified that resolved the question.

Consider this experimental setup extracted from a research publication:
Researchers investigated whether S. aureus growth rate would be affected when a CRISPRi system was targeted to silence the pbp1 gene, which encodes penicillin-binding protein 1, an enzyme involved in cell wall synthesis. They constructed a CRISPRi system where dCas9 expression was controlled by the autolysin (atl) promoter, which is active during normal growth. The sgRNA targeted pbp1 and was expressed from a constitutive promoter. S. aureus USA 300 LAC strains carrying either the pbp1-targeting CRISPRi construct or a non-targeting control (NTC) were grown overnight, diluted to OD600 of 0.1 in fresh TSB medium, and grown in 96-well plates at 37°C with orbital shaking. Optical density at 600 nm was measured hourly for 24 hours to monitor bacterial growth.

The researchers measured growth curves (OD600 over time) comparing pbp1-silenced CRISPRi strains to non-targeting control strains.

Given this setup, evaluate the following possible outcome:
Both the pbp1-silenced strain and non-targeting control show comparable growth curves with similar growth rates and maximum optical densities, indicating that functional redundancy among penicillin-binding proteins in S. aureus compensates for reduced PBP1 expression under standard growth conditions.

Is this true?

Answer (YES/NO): NO